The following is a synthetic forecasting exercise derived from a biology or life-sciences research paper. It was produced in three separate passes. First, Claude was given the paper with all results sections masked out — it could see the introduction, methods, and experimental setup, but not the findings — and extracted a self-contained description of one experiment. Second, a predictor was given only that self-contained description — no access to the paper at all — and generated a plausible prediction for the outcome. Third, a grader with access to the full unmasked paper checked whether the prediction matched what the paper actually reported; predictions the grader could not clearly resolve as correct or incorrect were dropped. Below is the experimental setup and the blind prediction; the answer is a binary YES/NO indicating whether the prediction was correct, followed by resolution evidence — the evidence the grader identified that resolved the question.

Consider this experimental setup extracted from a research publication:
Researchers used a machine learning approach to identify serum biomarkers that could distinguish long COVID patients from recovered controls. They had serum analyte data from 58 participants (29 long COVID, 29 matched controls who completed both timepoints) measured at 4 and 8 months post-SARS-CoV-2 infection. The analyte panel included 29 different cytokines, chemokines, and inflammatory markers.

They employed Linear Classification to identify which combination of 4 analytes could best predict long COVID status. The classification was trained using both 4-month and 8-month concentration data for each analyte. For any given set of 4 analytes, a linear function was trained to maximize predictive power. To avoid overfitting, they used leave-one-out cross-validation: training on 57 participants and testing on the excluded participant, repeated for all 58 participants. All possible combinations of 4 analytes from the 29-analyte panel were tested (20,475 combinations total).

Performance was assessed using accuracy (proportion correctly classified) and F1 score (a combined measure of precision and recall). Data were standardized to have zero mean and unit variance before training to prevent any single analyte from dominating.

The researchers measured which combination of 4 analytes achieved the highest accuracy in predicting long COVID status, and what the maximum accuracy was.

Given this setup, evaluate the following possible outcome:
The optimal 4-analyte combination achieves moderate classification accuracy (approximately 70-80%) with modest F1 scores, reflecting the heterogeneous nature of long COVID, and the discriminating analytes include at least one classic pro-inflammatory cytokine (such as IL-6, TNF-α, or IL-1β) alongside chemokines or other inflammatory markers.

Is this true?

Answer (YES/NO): YES